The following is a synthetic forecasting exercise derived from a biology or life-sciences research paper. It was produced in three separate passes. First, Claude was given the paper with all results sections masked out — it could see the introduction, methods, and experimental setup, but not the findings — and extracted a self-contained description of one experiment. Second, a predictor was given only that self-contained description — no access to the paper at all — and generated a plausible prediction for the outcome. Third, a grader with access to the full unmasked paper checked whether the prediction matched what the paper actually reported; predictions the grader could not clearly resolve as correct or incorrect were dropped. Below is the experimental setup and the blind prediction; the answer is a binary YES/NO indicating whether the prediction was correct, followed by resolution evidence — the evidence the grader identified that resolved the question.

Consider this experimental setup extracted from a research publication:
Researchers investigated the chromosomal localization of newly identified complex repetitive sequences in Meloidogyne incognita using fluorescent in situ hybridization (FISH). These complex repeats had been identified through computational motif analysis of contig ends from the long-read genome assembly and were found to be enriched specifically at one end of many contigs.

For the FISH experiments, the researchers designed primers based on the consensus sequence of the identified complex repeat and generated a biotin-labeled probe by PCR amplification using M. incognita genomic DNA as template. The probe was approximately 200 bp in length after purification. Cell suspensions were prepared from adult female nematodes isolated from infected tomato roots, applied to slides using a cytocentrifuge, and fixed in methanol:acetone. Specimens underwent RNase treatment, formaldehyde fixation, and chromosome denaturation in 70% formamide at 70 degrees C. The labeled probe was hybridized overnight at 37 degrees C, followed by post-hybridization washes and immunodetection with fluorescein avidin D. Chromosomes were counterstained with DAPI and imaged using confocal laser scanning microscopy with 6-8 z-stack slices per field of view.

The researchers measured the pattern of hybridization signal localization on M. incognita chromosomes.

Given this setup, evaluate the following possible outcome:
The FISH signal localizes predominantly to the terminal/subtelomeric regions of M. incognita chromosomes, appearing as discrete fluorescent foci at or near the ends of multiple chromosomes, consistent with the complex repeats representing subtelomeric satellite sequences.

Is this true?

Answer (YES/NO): YES